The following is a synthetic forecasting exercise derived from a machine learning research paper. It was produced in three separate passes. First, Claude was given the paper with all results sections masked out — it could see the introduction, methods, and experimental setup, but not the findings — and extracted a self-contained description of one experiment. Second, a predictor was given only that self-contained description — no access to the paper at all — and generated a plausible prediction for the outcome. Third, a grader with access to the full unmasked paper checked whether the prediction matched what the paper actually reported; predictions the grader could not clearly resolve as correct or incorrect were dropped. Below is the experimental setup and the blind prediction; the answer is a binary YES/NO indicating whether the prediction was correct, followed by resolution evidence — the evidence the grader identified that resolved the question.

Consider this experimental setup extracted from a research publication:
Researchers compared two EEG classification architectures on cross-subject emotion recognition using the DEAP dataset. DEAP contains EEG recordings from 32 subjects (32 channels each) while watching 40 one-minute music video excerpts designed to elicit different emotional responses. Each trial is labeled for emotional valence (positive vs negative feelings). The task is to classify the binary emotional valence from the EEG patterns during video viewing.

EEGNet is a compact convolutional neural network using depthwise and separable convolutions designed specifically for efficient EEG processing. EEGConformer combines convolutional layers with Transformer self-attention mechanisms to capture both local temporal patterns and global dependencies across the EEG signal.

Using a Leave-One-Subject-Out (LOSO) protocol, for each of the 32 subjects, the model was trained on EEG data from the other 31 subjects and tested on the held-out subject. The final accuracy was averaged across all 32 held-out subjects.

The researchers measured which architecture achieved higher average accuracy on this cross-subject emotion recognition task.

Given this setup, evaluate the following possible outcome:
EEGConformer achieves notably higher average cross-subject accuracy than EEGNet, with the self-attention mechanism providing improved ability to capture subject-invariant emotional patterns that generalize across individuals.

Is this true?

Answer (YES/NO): NO